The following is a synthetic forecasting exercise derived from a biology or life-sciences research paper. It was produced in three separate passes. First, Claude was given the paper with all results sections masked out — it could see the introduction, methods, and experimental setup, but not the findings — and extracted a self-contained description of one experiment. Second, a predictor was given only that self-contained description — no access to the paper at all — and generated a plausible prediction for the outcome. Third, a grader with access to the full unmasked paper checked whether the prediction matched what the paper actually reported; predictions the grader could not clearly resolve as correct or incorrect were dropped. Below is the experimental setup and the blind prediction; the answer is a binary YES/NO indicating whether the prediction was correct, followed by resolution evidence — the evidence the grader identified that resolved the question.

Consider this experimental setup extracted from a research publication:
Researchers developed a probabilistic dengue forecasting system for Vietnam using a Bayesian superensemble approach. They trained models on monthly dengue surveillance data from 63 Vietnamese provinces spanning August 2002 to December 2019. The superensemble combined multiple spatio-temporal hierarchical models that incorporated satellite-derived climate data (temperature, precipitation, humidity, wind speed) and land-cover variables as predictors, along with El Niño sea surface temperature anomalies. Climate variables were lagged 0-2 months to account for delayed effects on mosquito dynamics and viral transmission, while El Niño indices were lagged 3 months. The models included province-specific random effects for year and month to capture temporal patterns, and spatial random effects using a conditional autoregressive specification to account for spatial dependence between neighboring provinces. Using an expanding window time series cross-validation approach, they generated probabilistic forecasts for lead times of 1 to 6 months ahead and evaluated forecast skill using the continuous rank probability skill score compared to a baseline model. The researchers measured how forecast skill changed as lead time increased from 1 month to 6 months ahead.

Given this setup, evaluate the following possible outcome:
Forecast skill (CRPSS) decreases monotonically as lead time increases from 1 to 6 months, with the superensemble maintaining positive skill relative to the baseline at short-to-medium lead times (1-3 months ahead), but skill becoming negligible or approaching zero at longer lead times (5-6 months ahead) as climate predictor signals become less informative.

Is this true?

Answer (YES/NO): NO